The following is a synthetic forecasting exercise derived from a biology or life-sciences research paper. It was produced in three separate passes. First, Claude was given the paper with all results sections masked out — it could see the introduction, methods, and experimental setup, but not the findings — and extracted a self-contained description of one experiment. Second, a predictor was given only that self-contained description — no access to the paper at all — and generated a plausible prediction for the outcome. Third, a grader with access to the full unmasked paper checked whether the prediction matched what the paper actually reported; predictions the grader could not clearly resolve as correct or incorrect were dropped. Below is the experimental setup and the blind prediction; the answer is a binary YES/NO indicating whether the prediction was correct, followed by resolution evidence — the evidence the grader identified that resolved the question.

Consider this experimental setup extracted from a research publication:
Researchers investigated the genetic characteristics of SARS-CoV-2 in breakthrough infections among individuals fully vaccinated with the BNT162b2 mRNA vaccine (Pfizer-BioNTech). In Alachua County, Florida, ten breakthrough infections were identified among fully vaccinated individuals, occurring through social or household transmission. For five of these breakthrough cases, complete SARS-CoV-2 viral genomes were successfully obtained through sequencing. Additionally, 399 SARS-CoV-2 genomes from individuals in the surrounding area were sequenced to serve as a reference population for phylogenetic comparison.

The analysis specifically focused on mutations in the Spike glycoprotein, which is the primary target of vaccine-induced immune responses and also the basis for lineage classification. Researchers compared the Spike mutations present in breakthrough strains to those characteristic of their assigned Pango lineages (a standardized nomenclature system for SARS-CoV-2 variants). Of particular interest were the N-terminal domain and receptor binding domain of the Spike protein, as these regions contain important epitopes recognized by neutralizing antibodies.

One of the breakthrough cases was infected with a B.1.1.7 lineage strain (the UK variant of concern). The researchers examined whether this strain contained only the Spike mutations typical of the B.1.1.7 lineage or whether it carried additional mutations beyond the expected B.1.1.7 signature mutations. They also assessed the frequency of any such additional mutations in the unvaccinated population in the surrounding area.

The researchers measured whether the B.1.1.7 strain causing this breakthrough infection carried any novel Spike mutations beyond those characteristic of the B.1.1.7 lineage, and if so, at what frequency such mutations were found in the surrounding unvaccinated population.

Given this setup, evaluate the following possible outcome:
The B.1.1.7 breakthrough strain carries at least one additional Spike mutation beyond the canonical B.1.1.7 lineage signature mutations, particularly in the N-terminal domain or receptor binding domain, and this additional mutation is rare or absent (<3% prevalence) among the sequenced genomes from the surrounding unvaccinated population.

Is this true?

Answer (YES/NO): YES